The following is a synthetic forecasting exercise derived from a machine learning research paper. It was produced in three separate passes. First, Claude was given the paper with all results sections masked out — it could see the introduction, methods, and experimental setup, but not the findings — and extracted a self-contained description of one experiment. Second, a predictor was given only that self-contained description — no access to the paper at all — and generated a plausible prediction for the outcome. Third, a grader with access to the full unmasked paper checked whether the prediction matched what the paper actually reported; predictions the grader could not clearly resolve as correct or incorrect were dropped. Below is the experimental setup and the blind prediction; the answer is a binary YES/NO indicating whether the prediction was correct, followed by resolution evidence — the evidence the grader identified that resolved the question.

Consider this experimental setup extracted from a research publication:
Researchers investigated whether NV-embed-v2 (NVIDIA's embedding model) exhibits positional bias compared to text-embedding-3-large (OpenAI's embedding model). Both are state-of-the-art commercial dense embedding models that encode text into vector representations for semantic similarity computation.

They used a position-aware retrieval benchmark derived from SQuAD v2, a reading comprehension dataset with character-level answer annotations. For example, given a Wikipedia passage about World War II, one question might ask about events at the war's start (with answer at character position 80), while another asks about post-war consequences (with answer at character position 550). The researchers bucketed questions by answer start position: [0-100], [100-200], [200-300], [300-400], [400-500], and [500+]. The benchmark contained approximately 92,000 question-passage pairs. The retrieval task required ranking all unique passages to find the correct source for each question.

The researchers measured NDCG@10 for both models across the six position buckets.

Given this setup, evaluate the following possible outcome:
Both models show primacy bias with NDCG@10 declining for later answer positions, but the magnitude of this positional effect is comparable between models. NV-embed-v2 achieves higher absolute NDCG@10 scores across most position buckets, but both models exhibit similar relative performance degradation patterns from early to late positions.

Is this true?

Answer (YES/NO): NO